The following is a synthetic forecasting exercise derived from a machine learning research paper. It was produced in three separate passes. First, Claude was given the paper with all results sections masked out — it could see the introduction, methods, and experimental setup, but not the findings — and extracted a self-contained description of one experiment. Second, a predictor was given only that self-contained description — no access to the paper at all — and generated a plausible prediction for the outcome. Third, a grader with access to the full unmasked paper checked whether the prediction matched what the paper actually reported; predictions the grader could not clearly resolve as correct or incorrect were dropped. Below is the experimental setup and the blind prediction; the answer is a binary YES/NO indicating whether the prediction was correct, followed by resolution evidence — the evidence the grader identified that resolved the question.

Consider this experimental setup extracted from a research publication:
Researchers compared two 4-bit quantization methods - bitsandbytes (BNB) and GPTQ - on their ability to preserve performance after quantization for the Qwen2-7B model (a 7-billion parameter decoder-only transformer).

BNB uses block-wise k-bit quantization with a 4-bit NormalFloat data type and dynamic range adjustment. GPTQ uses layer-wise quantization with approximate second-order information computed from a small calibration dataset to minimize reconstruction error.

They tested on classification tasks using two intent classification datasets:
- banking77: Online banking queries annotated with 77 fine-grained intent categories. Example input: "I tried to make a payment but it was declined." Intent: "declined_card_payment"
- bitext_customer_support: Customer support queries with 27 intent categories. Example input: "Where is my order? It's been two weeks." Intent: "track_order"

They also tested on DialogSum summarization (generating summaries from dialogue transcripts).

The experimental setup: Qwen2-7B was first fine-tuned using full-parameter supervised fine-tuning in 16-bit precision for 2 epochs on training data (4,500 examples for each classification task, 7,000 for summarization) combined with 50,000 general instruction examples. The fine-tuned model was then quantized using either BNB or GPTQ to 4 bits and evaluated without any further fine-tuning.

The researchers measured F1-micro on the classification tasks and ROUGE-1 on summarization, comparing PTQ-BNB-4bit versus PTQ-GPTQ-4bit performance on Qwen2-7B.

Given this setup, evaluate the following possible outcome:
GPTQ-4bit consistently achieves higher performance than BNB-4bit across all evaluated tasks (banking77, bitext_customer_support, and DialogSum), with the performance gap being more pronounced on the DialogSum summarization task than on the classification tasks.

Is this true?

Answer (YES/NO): NO